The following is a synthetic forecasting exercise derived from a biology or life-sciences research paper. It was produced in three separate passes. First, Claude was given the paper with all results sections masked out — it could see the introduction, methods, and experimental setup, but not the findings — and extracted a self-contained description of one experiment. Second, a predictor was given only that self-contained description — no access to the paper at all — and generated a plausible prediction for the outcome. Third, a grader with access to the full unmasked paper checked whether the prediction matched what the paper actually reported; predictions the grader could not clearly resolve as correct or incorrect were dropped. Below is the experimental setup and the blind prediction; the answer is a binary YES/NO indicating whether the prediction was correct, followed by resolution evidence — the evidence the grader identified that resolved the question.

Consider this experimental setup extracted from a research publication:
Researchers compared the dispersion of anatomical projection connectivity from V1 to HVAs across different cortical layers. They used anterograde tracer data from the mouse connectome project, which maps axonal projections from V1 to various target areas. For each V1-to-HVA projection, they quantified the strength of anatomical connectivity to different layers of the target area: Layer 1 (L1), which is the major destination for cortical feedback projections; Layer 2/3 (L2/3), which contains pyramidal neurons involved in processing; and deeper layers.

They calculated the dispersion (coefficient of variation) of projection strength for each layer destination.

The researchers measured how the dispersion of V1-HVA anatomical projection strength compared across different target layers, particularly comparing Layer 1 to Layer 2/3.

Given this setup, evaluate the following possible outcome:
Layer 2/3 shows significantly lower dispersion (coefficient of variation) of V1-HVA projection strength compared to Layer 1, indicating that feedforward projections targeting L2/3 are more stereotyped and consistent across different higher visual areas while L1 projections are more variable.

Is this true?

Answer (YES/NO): YES